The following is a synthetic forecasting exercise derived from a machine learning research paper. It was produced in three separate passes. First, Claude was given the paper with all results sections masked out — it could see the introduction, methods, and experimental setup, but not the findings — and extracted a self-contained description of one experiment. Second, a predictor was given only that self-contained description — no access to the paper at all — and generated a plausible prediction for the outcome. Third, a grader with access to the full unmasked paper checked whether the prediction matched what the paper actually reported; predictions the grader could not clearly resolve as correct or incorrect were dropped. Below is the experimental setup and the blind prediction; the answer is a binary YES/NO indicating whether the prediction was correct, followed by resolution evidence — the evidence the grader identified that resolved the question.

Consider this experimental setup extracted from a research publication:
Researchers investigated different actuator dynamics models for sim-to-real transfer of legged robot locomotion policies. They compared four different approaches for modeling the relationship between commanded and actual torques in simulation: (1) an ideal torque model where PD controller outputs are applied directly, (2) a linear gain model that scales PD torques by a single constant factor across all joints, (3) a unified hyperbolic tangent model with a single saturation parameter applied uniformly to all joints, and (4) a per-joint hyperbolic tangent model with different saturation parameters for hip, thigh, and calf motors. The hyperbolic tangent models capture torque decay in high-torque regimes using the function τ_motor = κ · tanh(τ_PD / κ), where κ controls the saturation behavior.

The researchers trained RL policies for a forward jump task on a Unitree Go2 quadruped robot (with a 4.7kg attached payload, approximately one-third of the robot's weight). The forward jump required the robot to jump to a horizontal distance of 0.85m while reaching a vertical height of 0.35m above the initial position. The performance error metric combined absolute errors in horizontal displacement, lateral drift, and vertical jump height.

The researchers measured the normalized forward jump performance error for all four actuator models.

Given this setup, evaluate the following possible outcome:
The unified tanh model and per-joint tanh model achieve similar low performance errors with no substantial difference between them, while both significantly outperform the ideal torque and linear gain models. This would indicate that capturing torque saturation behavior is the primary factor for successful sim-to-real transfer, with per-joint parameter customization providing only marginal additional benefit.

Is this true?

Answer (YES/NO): NO